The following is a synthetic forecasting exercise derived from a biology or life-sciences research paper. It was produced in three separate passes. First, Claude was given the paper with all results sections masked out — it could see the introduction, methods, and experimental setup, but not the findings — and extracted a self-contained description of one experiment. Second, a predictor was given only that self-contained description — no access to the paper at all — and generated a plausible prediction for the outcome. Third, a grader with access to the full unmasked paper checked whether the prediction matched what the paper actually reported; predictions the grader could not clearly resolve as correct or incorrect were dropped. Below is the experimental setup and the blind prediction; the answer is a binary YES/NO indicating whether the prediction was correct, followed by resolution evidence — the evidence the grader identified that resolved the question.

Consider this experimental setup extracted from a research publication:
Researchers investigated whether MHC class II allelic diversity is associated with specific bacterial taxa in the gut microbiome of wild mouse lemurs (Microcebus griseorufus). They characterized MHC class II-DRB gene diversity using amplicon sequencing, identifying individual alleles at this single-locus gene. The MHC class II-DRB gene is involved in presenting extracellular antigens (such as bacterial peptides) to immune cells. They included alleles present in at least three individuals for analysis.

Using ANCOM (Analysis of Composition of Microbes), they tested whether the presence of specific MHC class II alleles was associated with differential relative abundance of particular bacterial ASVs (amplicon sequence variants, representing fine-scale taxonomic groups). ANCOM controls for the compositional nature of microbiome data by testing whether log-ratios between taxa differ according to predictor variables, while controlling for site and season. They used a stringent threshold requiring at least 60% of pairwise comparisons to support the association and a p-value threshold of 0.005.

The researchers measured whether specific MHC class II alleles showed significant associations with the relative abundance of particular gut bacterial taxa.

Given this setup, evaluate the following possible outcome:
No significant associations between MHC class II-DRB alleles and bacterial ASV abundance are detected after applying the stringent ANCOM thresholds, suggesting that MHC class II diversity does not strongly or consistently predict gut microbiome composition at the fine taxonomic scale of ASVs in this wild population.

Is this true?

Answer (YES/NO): NO